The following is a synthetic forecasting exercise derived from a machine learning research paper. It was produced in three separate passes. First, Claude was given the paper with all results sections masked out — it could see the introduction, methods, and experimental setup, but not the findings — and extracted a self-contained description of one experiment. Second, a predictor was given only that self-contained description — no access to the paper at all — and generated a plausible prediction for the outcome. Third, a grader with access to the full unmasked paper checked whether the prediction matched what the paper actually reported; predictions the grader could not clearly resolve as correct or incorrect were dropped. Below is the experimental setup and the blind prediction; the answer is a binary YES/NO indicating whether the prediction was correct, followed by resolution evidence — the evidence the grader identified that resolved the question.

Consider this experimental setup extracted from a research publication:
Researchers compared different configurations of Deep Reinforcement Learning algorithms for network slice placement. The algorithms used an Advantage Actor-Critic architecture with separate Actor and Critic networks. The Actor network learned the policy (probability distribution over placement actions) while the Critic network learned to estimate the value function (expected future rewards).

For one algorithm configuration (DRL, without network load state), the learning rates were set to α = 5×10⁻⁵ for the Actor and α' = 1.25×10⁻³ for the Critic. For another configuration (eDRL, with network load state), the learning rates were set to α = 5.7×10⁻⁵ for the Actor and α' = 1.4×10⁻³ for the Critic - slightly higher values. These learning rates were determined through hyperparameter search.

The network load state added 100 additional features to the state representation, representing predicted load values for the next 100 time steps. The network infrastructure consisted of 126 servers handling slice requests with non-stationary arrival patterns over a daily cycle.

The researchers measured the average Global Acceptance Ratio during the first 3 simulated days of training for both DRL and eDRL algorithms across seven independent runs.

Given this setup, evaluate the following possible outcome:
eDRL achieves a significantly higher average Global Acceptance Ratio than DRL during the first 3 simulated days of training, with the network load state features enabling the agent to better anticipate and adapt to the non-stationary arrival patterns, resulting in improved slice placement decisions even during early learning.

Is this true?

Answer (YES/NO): NO